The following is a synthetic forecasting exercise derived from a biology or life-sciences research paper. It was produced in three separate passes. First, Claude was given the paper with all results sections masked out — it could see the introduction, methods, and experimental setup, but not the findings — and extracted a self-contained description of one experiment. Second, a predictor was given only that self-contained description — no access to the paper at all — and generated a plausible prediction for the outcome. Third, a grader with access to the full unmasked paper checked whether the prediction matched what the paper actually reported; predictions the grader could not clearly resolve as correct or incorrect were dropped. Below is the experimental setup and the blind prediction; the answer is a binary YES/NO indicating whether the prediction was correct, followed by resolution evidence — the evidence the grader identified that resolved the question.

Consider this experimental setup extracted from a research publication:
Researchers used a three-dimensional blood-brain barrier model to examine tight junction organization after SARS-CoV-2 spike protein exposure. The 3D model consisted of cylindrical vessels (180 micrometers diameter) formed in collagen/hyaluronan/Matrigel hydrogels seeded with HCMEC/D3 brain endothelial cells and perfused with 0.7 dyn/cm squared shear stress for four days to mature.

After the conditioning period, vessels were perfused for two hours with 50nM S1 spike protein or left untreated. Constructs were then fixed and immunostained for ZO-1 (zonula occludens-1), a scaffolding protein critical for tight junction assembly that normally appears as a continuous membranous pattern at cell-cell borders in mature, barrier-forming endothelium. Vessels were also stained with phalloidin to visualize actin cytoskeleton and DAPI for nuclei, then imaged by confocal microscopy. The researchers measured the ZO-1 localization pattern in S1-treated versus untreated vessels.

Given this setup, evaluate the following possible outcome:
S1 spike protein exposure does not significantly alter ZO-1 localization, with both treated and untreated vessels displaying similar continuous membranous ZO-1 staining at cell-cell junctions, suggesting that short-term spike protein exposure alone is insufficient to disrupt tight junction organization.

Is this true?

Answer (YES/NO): NO